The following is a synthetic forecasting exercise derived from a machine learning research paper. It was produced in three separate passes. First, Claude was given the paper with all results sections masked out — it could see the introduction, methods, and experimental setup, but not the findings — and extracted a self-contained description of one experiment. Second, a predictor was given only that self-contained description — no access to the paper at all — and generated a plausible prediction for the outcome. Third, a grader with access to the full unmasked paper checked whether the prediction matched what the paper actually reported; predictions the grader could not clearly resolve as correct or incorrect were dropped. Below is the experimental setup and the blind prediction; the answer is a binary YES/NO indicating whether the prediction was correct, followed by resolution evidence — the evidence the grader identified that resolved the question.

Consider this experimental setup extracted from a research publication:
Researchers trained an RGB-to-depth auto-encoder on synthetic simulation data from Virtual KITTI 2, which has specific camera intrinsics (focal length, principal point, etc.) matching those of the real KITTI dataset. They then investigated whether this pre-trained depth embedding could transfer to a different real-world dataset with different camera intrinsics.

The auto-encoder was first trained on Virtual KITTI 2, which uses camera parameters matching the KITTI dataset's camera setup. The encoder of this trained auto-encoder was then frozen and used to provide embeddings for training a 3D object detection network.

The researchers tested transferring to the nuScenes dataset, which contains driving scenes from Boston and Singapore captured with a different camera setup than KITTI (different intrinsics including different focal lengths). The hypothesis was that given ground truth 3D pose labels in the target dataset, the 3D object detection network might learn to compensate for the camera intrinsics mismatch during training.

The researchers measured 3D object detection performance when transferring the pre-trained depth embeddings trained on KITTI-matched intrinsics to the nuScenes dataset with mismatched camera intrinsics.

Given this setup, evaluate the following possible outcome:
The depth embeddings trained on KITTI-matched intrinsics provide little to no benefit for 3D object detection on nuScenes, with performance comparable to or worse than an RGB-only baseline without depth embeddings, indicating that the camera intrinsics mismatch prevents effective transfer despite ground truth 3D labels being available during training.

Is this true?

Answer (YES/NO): NO